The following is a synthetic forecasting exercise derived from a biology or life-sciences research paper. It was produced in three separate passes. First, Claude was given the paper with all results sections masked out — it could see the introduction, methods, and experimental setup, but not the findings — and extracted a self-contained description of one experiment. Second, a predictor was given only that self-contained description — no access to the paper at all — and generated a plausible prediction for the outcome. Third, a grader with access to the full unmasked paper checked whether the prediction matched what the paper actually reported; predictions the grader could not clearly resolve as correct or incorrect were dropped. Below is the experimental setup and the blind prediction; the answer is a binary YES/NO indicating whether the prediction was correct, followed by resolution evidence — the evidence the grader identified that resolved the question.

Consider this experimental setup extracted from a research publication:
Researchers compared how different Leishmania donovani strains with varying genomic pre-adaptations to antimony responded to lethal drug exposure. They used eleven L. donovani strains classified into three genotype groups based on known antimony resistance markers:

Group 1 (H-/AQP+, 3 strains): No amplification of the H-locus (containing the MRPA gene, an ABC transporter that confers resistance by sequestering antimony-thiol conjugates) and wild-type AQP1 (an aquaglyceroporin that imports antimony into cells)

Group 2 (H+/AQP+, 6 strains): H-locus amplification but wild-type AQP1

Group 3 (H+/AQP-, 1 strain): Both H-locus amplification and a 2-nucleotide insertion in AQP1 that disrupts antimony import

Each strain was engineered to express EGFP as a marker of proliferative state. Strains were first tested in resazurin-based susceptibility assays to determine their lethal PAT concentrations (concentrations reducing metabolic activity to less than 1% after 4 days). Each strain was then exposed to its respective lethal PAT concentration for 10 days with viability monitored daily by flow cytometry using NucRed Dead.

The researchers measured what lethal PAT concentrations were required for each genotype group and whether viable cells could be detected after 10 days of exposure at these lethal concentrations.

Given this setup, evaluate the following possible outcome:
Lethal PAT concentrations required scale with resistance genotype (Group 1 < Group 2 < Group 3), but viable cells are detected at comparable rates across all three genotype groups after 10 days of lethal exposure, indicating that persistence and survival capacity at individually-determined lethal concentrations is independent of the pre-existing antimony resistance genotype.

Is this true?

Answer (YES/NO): NO